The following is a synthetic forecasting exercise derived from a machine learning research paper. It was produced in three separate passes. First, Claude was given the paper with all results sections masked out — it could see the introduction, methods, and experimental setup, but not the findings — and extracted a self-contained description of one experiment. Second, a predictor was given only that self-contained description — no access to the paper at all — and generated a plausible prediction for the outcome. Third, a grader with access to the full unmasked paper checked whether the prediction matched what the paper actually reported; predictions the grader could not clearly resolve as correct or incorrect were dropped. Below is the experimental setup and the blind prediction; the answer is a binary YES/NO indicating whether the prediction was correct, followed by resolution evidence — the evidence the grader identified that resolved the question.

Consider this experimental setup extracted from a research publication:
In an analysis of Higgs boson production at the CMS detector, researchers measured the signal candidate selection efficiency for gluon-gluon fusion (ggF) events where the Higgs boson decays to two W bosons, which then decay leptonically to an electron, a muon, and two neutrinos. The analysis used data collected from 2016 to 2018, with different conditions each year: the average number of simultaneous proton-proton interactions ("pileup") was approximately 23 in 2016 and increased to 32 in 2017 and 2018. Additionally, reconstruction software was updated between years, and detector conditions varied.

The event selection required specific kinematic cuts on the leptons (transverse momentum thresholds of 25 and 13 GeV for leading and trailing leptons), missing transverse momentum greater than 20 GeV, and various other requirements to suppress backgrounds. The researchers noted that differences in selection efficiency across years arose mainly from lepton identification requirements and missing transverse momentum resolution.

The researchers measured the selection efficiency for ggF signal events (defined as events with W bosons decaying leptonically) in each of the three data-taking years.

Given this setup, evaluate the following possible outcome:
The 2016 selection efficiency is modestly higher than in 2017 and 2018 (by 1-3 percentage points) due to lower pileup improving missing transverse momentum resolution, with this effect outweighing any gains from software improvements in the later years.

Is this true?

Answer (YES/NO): NO